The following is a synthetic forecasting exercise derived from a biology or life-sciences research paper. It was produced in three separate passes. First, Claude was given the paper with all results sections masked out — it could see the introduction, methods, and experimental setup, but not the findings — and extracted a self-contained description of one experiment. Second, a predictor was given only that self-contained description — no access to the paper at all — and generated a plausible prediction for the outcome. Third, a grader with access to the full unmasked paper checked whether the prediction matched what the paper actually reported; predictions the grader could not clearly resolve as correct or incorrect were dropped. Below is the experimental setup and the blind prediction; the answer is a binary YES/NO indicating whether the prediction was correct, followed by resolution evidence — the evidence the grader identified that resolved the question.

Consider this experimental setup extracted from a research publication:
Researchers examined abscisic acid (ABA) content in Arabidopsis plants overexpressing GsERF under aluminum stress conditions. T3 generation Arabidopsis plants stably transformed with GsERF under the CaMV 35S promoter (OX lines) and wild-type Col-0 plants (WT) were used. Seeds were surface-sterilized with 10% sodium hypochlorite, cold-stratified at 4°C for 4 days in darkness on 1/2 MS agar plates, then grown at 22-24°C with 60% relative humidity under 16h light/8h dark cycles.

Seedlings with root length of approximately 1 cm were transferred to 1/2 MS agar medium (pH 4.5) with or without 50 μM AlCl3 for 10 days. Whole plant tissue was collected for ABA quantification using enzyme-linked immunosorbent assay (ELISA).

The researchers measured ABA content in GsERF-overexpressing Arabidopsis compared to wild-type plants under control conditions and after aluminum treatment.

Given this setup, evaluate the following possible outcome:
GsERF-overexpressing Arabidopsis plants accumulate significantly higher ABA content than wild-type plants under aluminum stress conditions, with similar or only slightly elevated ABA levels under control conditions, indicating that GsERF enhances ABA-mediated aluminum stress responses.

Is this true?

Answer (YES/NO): NO